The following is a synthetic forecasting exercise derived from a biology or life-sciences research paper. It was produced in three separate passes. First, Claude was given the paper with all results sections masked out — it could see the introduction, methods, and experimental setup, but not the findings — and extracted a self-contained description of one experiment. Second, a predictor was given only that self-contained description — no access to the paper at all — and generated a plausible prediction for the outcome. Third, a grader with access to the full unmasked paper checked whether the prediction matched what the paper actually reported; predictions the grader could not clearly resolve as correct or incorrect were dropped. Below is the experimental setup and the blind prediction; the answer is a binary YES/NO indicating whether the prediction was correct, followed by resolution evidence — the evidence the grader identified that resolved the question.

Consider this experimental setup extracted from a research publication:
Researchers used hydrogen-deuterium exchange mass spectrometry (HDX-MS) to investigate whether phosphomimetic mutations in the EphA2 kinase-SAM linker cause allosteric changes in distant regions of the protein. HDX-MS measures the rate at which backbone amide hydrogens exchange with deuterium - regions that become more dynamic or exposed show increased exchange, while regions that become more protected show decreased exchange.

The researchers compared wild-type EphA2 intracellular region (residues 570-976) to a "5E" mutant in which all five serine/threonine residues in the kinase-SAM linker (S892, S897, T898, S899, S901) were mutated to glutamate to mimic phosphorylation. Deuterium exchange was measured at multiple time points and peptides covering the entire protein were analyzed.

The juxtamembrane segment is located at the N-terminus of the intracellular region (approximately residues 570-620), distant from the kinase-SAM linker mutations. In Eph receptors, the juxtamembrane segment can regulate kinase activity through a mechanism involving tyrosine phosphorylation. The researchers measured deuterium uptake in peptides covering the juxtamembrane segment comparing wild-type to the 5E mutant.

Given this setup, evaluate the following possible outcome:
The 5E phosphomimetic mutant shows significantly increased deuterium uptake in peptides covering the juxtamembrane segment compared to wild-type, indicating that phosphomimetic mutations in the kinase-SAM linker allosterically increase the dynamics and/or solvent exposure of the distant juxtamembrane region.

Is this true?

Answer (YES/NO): NO